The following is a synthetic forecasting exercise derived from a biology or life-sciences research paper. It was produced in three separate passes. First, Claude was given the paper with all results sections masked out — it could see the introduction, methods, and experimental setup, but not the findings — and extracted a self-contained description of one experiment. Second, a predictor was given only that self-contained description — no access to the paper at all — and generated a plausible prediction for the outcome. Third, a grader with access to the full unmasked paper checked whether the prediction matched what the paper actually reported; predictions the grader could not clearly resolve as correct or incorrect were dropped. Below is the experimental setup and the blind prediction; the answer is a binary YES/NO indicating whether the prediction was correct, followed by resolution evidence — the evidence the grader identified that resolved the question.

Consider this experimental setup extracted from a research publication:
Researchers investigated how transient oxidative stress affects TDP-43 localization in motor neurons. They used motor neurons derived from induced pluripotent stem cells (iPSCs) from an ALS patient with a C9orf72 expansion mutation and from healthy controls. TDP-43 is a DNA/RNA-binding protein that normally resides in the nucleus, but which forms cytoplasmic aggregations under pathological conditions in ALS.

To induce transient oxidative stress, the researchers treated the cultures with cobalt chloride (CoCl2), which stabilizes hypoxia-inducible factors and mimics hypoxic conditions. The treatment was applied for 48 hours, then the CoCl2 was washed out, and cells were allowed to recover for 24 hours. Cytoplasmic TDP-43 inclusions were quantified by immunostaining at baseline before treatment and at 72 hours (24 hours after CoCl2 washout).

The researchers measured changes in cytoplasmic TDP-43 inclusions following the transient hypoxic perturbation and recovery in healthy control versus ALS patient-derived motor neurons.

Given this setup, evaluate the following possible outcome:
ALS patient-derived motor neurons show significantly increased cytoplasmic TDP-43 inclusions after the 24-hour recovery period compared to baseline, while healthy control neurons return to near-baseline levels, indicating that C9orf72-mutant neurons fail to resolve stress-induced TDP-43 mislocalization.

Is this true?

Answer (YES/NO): NO